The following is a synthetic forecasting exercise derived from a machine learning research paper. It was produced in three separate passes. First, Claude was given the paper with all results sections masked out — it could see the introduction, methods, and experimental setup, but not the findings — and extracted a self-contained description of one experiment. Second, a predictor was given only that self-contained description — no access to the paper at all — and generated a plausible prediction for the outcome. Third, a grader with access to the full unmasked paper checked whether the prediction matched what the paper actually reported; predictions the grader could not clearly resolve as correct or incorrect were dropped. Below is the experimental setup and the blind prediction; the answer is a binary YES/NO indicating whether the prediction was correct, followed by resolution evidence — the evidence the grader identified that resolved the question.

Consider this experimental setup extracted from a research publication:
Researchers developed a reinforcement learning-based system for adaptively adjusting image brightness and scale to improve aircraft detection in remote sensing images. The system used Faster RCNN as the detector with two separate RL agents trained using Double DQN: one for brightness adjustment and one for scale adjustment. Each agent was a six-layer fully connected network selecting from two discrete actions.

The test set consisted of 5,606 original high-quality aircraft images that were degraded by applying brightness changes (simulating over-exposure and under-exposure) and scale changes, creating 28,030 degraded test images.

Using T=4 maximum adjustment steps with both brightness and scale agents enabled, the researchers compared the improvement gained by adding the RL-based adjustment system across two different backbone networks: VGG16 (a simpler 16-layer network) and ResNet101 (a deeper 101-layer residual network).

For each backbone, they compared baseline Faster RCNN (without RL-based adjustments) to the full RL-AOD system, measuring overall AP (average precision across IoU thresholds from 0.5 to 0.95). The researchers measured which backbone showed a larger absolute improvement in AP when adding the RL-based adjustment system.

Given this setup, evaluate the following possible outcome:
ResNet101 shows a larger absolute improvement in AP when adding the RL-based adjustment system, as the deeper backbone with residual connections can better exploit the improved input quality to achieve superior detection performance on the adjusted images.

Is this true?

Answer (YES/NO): NO